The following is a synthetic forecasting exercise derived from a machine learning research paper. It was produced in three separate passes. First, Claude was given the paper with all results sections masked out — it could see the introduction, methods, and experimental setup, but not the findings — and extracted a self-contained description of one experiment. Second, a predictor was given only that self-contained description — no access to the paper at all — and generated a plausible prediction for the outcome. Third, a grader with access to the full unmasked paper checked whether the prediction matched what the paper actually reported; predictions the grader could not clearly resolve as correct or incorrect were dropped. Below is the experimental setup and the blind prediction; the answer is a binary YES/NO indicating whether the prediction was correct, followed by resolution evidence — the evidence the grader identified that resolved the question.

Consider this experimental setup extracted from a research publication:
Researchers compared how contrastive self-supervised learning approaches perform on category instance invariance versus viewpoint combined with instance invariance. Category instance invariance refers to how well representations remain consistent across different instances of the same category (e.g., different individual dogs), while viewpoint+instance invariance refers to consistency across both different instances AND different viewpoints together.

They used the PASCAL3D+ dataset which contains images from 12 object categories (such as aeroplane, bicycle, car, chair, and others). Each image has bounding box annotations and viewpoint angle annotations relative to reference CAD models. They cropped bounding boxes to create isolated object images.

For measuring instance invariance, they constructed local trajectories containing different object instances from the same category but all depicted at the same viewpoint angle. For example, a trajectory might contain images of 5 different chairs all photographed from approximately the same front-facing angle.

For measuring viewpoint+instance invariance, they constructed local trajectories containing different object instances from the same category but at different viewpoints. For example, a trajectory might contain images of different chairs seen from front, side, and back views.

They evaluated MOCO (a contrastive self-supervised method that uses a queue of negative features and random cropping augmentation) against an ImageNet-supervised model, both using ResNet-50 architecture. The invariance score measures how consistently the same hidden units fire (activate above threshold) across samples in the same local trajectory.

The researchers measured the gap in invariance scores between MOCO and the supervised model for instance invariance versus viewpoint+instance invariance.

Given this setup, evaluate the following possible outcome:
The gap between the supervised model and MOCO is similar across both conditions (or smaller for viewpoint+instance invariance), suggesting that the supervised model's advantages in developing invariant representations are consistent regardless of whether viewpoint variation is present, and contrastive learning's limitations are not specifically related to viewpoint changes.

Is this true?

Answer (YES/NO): YES